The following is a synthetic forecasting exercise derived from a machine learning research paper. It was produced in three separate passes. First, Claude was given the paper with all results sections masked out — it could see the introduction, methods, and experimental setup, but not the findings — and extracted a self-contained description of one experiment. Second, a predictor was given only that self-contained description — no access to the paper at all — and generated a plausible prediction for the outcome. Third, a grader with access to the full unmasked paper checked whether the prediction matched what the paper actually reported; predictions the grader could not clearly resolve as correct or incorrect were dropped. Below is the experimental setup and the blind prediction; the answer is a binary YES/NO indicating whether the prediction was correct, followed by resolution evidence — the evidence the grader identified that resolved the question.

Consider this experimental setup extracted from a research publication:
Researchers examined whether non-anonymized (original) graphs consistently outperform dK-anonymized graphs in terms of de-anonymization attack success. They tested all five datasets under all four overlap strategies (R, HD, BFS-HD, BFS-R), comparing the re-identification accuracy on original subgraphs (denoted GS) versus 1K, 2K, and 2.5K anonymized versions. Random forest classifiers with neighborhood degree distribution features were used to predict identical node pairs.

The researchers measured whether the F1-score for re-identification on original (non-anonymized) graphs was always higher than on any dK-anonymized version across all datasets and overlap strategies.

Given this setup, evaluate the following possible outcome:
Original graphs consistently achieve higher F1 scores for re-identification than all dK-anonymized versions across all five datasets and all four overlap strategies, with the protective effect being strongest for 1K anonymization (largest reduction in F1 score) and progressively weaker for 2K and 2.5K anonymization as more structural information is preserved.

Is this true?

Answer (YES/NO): NO